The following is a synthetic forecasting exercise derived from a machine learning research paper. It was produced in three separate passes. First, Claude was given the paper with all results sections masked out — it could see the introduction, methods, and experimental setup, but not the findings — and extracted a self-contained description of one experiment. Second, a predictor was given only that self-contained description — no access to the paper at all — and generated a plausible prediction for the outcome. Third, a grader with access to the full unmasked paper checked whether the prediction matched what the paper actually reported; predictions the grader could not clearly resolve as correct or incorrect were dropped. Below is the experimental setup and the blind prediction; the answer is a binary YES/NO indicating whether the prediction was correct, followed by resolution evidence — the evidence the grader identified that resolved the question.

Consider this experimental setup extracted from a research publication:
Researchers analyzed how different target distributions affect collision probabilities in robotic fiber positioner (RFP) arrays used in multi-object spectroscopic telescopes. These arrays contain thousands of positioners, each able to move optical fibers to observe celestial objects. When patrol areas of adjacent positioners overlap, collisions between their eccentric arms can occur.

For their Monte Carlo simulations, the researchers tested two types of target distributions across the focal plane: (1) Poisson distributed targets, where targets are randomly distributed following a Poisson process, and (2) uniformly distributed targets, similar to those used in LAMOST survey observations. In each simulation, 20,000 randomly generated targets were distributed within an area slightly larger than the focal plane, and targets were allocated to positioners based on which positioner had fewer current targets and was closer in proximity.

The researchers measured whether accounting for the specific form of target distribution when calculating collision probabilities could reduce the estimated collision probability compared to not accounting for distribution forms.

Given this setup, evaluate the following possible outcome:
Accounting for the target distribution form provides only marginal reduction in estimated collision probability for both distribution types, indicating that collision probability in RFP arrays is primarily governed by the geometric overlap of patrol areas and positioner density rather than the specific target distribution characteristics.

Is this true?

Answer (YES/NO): NO